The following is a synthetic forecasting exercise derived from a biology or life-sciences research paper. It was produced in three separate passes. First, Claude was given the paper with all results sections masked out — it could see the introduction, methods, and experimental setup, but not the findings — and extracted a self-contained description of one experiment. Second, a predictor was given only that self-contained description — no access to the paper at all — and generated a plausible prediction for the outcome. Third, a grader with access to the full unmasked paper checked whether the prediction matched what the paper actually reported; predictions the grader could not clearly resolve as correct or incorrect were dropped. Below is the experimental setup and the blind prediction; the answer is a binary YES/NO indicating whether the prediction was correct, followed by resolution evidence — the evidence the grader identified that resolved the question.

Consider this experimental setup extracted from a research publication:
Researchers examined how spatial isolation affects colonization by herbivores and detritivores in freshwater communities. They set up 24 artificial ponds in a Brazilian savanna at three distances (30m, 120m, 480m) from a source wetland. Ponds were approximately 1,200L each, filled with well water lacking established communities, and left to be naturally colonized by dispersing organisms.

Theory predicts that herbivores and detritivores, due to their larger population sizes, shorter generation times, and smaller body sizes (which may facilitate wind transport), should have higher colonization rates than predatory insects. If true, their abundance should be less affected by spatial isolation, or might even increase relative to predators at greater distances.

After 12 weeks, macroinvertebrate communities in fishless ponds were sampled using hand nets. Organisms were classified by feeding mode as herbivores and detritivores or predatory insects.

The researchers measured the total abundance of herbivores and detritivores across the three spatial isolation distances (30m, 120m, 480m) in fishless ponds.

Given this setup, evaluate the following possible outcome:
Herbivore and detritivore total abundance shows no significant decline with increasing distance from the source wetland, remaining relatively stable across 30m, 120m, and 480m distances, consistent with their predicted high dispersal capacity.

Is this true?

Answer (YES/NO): NO